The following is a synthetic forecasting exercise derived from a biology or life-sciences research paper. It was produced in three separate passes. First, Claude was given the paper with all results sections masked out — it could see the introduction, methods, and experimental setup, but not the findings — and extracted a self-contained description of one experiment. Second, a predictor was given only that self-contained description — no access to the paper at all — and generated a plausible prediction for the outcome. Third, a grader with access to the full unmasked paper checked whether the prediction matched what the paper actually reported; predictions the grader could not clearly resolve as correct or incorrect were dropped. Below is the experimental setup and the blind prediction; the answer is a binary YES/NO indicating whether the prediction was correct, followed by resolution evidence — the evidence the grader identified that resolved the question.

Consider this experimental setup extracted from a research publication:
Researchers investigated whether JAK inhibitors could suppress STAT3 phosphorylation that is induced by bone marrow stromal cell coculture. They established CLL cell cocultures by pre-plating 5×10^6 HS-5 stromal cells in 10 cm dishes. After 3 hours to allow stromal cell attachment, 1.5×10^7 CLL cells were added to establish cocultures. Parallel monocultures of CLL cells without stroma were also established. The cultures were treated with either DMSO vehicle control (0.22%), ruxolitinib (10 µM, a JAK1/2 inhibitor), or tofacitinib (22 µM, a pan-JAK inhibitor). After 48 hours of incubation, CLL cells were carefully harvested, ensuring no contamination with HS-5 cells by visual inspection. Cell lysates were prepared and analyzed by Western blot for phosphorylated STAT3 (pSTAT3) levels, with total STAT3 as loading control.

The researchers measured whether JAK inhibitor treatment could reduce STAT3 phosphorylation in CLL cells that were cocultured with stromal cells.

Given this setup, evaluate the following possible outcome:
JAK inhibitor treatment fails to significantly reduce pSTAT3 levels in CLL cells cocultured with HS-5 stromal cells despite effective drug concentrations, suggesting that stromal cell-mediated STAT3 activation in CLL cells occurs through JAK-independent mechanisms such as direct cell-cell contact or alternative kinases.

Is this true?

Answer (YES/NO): NO